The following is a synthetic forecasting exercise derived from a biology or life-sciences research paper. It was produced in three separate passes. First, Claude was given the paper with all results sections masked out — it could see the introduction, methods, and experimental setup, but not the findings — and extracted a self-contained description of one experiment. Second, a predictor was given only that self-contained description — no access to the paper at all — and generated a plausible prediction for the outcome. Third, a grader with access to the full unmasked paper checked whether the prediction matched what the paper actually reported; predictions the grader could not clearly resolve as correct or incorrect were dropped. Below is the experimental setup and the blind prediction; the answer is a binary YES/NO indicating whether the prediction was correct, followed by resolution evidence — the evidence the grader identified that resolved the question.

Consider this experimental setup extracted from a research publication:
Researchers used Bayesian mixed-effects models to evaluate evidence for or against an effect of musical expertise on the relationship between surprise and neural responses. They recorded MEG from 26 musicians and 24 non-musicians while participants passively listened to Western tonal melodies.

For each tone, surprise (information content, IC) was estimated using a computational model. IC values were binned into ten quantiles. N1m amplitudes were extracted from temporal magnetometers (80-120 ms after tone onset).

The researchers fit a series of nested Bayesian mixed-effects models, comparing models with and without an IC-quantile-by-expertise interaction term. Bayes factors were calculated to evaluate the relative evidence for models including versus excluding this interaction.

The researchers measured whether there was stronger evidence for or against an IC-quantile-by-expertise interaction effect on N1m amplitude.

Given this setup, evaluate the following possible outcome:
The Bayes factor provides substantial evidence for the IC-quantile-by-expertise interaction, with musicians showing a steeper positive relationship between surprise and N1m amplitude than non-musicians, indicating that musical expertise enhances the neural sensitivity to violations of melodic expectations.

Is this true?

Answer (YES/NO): NO